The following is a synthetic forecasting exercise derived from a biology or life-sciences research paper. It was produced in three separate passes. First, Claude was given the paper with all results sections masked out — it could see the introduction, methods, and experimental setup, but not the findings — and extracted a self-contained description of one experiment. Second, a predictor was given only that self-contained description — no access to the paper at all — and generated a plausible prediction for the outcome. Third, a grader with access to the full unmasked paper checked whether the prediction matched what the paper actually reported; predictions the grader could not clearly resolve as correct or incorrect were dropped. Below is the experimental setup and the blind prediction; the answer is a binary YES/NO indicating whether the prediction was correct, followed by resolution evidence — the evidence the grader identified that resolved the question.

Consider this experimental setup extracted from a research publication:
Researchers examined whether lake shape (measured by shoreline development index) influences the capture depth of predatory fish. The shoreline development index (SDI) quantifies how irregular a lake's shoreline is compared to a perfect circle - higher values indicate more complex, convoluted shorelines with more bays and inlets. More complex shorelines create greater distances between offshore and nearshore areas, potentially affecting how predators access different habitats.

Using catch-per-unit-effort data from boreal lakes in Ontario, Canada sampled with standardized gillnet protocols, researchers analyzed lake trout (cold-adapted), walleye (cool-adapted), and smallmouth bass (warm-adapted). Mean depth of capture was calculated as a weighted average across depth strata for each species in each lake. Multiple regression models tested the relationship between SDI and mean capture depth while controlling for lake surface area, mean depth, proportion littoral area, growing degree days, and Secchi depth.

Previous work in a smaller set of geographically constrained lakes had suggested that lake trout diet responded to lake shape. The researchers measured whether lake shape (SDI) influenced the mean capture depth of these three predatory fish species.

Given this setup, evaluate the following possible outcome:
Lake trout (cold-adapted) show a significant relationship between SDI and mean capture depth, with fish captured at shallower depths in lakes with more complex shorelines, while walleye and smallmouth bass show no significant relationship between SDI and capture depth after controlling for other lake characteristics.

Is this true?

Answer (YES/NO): NO